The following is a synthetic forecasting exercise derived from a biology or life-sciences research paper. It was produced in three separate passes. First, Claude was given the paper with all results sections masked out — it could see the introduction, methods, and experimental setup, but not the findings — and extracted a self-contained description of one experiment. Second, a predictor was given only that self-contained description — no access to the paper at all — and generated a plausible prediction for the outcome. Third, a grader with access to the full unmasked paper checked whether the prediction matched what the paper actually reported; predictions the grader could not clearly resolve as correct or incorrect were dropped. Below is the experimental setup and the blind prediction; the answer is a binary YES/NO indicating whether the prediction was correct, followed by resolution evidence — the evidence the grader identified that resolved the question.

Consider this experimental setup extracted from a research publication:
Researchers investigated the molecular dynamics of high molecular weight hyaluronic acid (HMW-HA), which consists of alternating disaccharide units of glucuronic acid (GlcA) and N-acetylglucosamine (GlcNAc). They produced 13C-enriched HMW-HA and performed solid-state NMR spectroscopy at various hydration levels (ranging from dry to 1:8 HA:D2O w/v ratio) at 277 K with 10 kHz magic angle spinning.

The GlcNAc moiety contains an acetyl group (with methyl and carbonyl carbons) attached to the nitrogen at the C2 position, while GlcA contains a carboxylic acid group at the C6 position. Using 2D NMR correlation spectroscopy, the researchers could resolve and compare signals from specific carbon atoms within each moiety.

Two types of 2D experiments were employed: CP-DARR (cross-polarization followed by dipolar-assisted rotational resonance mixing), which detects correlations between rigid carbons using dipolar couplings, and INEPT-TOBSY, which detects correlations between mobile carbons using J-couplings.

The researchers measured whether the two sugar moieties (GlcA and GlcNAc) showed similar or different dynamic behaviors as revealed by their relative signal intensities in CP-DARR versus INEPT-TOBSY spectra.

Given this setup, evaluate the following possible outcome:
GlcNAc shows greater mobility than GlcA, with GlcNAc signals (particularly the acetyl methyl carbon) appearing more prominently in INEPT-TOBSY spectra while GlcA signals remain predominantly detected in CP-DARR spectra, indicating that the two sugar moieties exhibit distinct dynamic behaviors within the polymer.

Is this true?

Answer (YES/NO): NO